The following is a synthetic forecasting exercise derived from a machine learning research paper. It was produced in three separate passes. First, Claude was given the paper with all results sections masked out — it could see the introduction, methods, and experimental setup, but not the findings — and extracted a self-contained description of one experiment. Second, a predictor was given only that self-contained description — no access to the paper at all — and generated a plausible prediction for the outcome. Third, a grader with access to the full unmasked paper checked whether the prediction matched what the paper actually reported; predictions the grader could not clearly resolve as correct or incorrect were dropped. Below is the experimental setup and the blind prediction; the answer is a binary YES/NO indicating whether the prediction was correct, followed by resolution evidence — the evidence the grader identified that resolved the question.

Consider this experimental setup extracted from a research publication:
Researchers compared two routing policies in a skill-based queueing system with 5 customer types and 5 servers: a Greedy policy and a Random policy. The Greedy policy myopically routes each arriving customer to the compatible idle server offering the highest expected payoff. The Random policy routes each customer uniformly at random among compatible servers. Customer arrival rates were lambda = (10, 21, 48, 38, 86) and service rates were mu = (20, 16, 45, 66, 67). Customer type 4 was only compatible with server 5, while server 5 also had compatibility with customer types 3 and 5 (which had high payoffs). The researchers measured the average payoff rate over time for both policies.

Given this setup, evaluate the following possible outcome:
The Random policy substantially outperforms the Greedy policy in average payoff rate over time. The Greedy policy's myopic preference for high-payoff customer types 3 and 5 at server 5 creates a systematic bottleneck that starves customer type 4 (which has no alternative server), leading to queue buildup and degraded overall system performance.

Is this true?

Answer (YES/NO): NO